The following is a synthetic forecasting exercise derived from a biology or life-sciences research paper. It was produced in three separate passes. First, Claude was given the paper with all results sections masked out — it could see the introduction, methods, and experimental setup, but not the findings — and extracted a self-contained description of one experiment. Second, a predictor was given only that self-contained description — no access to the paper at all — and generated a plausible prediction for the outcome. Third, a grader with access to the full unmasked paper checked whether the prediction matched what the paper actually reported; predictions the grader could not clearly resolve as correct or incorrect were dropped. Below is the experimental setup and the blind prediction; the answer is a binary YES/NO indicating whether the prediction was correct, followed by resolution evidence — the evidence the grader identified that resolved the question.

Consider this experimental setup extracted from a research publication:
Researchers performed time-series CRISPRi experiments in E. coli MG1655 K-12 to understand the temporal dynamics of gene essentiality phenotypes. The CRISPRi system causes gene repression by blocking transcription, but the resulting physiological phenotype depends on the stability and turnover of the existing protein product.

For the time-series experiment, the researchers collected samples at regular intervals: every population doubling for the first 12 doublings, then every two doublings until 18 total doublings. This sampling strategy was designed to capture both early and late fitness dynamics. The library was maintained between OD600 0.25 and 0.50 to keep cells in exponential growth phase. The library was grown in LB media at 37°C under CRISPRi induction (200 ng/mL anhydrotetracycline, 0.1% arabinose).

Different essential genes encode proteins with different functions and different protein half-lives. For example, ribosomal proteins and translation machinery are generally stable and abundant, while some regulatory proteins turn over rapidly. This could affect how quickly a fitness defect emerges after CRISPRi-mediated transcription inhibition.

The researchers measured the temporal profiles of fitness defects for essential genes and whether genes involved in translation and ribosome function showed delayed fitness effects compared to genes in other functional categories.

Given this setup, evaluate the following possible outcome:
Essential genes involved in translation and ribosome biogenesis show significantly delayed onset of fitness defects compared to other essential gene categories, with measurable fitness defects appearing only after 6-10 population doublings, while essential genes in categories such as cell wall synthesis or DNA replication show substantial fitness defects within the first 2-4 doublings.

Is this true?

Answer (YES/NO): NO